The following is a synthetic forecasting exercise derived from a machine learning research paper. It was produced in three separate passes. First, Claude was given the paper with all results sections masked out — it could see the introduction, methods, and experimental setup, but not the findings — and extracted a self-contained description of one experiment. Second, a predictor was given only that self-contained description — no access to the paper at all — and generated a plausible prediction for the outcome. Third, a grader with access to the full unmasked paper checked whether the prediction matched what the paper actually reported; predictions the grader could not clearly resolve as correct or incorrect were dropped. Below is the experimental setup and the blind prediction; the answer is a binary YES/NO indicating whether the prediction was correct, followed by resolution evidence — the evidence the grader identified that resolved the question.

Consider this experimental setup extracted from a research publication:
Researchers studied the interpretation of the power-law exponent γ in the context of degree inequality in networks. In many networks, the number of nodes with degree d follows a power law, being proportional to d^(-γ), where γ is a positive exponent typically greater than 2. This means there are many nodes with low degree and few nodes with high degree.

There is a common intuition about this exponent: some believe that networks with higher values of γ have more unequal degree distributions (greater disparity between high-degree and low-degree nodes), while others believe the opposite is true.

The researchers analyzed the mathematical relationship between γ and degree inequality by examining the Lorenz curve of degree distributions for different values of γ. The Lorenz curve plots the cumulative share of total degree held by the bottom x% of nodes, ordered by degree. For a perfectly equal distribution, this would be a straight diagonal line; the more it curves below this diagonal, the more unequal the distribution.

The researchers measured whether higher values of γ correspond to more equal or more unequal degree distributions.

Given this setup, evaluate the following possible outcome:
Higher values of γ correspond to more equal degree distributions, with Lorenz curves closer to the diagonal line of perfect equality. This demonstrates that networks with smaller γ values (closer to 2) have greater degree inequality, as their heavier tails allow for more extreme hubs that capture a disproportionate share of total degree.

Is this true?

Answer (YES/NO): YES